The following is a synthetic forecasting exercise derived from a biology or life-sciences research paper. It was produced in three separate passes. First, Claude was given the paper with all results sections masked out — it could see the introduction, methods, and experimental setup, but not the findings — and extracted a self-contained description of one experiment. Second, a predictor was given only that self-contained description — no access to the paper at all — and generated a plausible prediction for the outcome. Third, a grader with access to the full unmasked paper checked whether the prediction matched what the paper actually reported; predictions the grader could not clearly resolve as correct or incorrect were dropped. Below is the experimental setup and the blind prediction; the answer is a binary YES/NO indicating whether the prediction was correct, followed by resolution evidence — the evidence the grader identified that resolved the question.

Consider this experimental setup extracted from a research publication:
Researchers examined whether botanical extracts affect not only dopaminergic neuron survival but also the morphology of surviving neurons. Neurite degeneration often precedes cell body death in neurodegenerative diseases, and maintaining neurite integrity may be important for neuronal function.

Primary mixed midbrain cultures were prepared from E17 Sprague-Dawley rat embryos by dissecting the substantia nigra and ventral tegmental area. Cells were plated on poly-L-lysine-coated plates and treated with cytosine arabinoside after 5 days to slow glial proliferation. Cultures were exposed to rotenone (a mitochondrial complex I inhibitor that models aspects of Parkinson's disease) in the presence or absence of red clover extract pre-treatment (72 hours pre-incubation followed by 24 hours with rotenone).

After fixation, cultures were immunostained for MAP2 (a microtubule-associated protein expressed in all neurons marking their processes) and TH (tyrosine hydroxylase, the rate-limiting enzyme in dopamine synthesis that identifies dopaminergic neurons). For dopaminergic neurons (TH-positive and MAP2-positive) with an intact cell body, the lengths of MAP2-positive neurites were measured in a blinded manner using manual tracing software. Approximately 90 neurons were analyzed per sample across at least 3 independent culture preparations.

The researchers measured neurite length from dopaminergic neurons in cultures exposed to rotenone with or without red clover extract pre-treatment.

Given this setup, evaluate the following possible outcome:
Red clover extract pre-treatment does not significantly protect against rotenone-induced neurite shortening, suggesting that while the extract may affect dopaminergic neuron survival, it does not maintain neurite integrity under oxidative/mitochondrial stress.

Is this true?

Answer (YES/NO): NO